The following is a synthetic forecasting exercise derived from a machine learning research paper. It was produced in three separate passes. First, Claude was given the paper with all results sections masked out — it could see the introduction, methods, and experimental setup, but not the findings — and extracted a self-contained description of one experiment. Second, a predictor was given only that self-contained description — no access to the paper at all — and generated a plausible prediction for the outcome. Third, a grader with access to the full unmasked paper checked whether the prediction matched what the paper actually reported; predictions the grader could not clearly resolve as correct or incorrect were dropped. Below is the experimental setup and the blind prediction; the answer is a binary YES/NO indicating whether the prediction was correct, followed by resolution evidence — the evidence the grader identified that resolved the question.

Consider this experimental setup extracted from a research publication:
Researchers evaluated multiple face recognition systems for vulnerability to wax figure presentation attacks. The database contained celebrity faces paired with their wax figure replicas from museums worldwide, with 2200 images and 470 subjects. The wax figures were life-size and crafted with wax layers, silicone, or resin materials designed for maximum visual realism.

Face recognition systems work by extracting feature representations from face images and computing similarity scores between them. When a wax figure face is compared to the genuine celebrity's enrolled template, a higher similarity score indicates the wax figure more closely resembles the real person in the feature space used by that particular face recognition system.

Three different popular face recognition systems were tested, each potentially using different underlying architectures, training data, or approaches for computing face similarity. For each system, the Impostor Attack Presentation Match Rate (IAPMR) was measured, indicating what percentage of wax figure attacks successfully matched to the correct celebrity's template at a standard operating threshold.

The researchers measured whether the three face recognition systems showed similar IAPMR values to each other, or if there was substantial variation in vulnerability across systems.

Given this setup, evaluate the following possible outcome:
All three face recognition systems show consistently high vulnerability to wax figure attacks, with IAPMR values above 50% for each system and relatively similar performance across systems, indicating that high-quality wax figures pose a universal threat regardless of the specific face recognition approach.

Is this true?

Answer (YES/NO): NO